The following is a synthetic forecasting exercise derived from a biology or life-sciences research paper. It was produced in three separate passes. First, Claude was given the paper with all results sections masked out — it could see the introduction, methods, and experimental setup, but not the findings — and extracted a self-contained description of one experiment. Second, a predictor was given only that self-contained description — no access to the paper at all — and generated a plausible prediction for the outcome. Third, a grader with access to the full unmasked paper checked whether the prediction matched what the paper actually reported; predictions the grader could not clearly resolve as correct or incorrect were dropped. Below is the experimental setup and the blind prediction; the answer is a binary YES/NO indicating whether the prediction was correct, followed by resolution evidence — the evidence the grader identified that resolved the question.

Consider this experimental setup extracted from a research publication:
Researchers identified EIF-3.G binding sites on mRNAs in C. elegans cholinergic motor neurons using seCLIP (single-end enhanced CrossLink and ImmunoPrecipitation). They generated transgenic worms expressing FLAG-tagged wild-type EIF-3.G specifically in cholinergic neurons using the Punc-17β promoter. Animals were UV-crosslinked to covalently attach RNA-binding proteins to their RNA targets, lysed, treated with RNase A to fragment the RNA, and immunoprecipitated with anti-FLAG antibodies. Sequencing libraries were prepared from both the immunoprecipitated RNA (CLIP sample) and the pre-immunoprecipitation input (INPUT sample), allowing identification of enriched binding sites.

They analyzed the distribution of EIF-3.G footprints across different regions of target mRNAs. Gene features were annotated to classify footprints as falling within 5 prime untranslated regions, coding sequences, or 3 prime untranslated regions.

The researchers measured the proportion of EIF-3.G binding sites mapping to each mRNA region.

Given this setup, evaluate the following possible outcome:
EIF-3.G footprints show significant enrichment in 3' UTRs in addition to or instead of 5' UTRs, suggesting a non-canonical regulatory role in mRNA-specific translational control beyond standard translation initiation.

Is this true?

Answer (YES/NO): NO